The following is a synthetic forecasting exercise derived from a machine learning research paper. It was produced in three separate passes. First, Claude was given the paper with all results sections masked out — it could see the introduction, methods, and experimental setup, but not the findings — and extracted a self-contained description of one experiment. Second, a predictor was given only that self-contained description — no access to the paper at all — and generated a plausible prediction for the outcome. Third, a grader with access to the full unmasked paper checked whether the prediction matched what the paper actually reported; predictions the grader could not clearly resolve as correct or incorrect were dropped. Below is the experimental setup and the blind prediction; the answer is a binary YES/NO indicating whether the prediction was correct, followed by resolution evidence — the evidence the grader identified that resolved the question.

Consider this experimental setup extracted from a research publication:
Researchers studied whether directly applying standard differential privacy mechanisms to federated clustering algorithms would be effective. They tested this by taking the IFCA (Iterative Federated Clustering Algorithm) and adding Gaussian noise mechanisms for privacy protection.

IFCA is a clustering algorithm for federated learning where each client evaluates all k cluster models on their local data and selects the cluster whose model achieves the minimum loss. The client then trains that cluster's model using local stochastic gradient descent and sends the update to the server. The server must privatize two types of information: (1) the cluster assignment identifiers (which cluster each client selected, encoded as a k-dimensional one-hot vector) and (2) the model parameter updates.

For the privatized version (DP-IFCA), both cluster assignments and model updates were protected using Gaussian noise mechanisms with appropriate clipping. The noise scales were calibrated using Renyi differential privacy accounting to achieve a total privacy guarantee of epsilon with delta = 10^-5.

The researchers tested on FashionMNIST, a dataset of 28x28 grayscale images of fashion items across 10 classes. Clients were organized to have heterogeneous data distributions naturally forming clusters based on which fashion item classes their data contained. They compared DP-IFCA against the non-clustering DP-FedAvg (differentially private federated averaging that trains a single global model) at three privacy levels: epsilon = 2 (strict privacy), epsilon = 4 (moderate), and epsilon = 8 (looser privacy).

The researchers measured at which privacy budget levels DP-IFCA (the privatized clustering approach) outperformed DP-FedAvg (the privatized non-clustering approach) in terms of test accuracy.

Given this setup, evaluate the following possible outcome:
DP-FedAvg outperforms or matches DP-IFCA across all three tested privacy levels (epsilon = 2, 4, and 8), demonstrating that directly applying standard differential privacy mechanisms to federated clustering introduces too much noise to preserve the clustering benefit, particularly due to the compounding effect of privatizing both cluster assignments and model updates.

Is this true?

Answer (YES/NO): NO